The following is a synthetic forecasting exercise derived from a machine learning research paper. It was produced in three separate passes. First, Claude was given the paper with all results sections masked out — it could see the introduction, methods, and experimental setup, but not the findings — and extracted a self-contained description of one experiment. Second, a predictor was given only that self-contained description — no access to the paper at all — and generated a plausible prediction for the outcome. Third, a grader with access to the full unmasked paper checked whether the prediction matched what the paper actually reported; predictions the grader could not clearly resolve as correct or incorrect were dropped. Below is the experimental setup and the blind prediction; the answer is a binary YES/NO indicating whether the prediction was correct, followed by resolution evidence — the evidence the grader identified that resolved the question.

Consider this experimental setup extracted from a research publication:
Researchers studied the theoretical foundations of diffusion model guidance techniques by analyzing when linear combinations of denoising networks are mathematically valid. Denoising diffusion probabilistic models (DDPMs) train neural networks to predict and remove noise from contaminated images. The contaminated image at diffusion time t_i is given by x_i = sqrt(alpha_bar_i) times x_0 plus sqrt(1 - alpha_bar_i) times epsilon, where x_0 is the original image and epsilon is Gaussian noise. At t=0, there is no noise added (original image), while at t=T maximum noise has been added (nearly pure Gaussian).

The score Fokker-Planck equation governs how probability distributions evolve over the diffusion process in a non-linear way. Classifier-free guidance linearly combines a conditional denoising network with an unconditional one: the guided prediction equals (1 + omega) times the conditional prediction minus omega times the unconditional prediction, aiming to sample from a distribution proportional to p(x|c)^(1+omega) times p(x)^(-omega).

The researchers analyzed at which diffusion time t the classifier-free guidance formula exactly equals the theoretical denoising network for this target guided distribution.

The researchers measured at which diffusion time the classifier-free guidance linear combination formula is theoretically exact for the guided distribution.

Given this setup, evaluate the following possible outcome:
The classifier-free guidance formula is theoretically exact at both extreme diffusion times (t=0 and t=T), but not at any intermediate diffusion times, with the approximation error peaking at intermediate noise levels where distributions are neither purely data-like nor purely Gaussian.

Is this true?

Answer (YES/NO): NO